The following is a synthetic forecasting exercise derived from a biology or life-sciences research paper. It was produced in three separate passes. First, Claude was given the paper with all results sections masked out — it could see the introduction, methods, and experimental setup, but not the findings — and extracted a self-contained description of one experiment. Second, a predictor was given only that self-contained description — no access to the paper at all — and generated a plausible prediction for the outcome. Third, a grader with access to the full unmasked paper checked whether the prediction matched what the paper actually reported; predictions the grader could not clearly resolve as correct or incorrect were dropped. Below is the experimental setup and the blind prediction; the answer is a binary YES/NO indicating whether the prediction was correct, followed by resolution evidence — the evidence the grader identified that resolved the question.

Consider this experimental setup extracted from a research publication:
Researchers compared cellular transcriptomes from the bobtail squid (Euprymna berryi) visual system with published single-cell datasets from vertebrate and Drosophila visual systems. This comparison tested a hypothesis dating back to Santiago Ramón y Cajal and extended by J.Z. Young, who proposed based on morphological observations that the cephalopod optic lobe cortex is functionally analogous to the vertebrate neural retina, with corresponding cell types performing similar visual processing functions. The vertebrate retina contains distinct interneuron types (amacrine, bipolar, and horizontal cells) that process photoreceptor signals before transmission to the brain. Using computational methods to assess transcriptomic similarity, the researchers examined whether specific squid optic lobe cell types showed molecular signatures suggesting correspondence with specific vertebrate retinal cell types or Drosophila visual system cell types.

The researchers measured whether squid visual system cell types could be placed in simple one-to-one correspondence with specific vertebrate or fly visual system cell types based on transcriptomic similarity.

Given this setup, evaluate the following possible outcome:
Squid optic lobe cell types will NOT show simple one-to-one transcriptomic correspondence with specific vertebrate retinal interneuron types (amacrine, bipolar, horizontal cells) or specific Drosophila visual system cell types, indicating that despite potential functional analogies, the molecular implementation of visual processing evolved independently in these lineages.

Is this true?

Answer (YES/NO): YES